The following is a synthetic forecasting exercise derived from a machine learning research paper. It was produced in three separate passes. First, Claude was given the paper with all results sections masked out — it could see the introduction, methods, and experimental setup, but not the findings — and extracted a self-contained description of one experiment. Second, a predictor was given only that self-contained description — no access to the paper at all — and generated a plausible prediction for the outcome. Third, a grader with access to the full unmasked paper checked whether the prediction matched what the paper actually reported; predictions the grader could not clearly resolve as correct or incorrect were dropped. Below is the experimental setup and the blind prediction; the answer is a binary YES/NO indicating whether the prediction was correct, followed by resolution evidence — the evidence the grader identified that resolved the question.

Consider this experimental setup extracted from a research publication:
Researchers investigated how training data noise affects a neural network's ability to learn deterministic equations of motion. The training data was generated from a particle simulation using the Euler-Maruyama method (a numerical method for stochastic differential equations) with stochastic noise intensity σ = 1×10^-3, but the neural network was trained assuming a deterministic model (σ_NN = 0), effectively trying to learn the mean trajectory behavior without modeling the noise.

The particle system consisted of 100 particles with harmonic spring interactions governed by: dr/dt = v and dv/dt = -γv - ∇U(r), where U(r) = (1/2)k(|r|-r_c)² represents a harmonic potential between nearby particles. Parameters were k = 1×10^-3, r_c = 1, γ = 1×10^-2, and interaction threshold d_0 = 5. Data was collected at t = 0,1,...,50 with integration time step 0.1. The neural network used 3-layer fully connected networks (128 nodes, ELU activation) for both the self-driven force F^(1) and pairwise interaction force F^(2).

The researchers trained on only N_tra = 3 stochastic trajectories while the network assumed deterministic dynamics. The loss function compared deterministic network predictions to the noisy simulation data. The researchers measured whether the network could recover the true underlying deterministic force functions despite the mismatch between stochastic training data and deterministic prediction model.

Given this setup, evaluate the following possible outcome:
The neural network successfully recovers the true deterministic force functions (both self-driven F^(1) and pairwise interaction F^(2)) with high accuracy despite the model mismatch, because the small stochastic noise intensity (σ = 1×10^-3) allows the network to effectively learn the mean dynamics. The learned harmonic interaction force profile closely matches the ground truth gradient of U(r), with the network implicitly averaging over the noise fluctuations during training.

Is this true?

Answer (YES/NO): NO